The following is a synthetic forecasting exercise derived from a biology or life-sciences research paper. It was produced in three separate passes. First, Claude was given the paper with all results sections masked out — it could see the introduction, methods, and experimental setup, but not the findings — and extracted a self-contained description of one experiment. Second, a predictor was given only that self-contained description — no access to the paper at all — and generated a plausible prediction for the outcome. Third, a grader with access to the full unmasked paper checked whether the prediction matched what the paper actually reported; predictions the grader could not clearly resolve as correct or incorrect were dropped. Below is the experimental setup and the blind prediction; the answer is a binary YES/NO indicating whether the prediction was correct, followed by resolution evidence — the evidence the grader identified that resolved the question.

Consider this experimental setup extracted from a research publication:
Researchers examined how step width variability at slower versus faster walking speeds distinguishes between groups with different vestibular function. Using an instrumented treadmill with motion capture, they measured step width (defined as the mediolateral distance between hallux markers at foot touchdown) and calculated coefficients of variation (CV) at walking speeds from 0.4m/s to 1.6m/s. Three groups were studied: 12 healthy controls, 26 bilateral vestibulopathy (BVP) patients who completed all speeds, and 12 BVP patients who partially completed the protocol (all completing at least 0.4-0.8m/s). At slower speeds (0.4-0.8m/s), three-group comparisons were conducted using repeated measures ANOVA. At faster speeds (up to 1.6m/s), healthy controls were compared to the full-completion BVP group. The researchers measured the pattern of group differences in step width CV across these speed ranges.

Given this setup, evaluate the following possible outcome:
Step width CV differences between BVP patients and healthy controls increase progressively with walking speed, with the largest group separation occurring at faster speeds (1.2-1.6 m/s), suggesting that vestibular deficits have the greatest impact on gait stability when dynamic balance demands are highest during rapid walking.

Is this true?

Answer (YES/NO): YES